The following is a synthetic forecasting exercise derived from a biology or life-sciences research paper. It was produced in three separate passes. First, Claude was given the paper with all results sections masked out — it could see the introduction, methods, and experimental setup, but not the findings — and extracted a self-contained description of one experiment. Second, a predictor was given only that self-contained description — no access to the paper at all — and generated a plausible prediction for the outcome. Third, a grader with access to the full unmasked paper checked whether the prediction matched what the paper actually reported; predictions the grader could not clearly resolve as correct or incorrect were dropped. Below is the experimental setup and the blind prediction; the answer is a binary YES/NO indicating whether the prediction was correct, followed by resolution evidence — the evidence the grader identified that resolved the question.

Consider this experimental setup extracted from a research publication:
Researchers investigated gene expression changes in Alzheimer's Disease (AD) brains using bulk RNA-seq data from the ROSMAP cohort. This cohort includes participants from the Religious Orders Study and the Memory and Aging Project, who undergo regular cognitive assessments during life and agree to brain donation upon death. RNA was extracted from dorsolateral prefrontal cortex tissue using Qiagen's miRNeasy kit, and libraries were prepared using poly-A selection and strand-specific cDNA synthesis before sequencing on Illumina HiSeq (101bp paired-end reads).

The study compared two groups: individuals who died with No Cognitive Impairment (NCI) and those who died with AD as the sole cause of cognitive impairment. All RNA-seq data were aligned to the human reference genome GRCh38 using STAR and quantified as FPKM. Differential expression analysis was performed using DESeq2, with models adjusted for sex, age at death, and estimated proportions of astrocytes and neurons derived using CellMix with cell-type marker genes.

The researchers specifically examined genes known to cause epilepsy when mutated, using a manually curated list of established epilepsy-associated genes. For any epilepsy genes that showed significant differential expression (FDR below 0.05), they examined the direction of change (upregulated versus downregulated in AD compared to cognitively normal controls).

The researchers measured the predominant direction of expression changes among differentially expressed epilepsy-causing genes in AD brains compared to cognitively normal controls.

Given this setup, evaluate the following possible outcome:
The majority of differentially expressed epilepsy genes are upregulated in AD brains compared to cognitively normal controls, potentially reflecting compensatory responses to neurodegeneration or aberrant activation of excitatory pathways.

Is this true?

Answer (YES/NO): NO